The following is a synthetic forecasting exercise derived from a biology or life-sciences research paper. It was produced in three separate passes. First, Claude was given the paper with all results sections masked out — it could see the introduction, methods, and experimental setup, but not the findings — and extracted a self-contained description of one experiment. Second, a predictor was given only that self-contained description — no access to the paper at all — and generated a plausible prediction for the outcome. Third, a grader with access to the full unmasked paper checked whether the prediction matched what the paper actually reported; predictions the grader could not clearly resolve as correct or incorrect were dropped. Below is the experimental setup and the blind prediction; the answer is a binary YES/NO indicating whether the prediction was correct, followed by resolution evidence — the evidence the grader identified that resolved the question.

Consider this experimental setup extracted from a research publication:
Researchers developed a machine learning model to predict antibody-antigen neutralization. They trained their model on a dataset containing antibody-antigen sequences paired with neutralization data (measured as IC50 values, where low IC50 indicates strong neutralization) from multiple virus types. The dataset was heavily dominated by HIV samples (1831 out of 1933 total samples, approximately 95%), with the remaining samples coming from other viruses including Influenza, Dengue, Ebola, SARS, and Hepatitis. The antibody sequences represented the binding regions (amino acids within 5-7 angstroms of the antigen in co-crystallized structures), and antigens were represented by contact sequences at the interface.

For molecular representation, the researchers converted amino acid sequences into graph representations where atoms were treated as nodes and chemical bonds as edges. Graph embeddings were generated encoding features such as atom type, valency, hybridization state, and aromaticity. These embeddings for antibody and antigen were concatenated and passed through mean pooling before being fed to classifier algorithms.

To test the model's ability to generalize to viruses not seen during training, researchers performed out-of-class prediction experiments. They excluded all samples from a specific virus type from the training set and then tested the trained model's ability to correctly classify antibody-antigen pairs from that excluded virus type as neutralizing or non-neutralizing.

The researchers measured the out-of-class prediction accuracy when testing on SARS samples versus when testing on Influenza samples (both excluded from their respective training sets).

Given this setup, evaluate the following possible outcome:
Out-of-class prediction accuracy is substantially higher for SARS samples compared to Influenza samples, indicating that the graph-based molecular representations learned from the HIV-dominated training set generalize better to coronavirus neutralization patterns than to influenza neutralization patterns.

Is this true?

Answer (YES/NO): YES